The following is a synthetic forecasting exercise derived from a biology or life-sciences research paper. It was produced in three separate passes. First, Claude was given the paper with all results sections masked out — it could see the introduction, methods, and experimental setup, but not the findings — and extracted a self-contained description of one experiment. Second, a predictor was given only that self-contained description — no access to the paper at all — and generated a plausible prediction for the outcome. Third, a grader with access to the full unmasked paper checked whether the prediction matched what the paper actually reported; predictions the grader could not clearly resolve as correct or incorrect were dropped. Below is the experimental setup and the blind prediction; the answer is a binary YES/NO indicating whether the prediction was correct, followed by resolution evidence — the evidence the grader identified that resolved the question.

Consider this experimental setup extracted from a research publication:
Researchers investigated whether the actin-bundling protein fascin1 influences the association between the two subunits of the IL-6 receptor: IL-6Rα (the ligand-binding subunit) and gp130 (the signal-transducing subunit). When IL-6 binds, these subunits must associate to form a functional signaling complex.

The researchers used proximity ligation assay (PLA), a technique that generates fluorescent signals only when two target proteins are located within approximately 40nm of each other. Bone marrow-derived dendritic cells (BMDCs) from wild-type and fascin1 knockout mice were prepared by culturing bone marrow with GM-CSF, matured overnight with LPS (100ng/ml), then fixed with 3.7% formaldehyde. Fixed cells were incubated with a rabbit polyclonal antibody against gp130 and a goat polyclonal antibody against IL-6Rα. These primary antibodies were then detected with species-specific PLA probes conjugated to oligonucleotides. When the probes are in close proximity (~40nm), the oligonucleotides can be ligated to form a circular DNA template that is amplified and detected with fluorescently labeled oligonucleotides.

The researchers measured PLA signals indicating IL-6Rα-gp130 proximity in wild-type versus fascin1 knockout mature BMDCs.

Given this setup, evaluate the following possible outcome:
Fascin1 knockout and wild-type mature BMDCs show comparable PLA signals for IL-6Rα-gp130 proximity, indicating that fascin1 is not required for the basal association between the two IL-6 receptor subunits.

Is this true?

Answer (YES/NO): NO